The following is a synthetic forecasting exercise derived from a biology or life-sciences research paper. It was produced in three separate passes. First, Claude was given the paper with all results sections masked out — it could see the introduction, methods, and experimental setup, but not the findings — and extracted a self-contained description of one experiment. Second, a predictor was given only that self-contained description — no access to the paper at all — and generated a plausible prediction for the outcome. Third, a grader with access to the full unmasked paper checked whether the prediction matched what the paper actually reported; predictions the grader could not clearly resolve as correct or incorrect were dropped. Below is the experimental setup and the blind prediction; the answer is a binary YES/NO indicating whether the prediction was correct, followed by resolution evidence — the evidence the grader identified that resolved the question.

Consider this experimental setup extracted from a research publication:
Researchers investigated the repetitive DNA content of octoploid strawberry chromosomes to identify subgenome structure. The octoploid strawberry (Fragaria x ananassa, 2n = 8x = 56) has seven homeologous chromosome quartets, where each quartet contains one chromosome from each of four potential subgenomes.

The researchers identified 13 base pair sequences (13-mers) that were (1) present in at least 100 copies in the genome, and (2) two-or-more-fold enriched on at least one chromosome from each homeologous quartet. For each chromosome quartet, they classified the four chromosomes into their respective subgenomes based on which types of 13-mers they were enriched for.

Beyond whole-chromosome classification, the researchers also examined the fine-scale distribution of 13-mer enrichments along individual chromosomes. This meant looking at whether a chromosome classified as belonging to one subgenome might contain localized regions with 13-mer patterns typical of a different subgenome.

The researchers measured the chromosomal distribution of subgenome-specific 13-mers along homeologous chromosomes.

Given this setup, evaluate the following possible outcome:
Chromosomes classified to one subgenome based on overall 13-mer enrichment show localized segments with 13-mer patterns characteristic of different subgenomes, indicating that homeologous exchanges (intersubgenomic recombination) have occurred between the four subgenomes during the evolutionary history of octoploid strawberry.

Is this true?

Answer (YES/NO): YES